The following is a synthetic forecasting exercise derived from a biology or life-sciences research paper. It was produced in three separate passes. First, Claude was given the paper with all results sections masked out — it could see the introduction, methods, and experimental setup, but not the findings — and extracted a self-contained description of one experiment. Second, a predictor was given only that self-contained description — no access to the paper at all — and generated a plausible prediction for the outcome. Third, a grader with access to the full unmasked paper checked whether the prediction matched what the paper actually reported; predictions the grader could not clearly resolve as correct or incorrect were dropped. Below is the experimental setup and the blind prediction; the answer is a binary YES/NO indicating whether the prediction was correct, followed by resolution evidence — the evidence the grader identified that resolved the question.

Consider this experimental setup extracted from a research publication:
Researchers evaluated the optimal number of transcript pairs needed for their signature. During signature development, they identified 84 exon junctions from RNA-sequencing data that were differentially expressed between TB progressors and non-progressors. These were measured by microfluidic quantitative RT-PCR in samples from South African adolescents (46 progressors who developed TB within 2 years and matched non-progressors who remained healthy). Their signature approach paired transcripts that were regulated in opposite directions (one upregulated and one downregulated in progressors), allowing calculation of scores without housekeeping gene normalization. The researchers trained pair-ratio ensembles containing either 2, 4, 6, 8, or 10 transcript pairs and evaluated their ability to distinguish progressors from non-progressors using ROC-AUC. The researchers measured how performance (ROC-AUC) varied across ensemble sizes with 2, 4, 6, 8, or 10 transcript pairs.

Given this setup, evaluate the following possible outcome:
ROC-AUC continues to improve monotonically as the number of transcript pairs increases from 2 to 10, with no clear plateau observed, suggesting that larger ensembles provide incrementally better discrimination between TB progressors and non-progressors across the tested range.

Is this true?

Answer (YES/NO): NO